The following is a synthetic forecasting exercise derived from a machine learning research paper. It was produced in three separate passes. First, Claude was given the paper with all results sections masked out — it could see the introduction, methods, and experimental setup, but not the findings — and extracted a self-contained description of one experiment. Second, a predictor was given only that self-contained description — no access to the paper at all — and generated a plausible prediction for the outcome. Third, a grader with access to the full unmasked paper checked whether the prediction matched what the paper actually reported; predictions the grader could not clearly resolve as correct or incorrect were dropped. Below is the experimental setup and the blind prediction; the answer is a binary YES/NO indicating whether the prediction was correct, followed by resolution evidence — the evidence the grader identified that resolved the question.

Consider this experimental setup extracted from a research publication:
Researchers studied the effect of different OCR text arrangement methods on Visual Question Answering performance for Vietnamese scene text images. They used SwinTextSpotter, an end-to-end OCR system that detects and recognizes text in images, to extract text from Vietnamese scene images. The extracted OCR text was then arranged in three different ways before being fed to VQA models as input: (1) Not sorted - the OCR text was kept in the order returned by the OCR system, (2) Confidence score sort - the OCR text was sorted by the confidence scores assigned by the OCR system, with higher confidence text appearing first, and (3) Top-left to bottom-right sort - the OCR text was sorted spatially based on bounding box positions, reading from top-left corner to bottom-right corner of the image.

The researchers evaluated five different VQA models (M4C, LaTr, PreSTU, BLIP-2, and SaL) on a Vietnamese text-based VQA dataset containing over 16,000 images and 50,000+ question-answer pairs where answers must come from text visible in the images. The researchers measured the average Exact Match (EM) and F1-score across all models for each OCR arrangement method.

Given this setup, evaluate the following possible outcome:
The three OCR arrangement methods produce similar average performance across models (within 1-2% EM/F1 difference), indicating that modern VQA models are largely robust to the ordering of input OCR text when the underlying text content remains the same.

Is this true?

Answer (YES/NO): NO